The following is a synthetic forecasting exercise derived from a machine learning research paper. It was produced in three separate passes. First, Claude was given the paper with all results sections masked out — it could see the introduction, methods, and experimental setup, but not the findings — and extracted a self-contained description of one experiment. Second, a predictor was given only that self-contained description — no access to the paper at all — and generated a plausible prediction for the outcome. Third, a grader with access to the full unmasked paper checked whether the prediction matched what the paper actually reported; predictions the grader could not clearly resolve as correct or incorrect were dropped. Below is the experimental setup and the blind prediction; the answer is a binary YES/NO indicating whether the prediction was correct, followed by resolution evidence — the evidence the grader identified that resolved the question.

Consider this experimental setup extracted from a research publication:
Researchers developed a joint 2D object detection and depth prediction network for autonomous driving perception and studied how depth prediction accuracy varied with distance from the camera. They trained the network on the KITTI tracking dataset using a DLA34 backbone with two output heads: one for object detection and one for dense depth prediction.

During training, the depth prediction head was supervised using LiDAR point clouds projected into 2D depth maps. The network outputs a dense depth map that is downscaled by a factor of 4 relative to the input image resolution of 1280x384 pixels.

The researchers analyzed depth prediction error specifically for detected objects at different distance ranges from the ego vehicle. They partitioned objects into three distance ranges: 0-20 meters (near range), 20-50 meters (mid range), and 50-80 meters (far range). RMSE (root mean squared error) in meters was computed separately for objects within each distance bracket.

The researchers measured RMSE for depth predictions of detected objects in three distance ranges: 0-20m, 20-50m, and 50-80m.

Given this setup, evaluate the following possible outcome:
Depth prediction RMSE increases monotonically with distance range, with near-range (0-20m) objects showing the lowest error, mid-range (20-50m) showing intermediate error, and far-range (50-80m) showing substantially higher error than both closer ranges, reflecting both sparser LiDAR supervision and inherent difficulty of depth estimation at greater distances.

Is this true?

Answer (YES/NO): YES